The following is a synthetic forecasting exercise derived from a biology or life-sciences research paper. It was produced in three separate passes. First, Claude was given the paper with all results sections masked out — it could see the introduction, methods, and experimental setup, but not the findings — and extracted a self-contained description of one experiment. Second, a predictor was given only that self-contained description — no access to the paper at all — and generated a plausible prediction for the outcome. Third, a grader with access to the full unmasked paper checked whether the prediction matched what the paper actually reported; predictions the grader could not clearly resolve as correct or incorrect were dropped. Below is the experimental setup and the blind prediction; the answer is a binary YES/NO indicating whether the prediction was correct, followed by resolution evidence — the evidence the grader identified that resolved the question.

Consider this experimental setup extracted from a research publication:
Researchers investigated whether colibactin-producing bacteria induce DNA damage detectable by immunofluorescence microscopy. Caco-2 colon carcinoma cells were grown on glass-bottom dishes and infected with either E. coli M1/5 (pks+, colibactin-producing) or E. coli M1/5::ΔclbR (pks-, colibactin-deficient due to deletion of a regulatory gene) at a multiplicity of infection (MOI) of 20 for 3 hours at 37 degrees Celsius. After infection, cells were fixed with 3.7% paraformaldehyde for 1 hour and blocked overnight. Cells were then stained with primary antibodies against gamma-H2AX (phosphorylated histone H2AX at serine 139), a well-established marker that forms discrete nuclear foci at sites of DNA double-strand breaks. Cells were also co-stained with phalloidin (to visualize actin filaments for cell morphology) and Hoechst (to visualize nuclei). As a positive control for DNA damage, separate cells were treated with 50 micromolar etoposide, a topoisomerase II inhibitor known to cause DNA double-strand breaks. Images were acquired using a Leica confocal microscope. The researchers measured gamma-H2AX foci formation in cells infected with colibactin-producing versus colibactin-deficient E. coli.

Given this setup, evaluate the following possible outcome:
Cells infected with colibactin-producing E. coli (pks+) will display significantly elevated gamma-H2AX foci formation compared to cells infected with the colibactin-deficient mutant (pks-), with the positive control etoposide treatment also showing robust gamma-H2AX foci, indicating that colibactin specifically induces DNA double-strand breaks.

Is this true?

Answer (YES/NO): YES